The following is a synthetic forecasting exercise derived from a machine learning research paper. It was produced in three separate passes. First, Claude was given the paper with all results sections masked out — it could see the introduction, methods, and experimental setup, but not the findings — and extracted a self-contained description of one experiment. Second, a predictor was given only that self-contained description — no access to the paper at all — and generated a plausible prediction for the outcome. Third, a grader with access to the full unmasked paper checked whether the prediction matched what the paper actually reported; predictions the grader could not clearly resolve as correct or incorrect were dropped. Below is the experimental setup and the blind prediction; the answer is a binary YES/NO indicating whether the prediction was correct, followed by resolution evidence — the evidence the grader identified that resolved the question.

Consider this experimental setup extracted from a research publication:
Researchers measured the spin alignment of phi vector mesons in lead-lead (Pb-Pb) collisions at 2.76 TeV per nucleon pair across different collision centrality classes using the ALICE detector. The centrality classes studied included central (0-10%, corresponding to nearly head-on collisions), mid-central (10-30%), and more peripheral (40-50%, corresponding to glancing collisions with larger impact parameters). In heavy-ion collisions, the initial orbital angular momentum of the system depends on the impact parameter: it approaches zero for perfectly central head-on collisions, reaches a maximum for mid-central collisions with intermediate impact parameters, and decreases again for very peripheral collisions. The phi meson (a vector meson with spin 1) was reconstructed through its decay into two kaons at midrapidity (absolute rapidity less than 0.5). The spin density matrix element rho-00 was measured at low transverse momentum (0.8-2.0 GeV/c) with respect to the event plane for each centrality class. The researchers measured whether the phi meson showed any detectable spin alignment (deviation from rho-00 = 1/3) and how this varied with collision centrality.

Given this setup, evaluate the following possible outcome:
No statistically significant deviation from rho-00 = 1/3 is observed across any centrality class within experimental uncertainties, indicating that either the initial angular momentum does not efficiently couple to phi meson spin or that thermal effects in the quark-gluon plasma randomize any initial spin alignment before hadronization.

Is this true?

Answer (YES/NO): NO